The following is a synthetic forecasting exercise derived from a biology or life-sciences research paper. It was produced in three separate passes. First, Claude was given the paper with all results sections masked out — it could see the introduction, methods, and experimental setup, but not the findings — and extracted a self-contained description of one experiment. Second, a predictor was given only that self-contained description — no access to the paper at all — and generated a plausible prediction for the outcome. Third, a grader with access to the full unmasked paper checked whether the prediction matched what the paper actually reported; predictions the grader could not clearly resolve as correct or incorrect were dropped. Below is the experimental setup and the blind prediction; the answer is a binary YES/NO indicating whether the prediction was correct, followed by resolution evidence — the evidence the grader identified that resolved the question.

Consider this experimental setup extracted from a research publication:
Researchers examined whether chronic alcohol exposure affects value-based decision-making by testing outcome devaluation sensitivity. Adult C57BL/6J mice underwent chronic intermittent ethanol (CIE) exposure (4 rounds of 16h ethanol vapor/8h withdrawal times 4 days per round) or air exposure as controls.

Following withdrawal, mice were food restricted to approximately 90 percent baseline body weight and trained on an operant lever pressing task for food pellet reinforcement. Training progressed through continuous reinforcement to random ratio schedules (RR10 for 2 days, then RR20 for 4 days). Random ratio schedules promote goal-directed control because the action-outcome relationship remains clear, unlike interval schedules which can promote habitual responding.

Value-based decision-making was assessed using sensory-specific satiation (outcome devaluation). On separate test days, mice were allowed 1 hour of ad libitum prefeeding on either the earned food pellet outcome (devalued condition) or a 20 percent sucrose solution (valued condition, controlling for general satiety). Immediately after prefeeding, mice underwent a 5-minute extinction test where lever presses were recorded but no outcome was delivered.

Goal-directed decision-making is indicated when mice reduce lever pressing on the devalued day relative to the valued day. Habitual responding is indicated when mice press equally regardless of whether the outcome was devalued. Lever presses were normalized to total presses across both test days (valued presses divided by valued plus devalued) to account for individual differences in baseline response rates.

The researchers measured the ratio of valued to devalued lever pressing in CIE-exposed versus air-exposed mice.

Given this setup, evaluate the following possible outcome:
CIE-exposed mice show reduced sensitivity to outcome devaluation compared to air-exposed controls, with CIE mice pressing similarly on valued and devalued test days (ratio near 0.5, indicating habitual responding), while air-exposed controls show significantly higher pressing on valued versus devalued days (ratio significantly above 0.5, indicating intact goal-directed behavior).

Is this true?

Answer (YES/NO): YES